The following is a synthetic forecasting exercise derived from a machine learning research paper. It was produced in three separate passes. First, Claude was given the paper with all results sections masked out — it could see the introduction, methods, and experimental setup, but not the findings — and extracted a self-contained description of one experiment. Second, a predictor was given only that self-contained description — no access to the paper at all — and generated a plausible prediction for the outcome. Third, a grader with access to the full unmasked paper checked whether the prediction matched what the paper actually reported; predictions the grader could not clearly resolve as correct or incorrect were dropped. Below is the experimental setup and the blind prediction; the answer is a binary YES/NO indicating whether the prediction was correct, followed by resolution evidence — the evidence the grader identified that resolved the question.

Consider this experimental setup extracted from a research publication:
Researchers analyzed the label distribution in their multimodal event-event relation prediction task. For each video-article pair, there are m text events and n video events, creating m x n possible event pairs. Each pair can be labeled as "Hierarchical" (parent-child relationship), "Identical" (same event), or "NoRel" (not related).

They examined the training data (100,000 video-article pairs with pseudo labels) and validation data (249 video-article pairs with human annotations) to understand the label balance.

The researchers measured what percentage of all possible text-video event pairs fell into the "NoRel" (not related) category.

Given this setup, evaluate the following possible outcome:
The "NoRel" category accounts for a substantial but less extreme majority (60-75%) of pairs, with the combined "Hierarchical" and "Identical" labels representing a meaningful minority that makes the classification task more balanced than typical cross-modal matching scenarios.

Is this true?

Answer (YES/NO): NO